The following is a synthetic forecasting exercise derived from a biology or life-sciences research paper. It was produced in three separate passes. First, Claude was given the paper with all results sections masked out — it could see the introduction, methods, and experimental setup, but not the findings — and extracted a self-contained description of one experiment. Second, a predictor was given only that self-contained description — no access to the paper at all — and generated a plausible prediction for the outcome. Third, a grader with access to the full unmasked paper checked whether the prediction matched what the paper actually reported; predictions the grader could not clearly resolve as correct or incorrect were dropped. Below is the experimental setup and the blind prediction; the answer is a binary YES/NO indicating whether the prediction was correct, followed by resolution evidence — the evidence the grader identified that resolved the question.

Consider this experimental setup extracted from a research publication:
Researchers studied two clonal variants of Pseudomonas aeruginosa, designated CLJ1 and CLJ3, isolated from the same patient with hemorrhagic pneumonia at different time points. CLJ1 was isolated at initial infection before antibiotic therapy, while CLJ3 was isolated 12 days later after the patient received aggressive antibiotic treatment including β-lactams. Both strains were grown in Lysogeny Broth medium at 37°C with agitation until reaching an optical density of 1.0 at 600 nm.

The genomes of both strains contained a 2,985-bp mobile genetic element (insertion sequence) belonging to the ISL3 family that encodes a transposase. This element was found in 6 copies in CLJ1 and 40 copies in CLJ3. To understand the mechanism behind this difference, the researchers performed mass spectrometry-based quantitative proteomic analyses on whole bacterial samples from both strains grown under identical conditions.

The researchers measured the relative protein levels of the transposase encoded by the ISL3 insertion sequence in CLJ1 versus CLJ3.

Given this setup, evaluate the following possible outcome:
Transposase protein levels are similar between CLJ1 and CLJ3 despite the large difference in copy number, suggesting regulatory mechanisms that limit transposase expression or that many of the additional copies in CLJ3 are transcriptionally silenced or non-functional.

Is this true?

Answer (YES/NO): NO